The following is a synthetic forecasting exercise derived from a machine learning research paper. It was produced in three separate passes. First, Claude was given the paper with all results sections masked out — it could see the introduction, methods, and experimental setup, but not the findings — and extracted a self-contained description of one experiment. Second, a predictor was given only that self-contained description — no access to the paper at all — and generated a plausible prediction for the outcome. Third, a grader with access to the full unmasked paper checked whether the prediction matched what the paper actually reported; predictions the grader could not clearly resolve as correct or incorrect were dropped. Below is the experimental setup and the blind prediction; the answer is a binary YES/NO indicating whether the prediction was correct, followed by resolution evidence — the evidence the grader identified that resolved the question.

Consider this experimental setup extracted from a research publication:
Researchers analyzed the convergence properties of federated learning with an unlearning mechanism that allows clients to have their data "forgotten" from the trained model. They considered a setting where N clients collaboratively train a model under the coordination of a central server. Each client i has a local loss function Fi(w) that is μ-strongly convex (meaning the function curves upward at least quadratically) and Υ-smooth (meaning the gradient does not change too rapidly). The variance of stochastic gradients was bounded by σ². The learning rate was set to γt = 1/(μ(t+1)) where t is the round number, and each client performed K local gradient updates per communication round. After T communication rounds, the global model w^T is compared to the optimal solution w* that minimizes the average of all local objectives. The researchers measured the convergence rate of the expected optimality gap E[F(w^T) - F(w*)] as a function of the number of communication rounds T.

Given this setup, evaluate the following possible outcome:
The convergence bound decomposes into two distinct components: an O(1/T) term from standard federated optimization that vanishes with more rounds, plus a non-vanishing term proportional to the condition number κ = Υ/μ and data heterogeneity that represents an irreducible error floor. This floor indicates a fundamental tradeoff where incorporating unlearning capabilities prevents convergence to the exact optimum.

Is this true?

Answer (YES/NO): NO